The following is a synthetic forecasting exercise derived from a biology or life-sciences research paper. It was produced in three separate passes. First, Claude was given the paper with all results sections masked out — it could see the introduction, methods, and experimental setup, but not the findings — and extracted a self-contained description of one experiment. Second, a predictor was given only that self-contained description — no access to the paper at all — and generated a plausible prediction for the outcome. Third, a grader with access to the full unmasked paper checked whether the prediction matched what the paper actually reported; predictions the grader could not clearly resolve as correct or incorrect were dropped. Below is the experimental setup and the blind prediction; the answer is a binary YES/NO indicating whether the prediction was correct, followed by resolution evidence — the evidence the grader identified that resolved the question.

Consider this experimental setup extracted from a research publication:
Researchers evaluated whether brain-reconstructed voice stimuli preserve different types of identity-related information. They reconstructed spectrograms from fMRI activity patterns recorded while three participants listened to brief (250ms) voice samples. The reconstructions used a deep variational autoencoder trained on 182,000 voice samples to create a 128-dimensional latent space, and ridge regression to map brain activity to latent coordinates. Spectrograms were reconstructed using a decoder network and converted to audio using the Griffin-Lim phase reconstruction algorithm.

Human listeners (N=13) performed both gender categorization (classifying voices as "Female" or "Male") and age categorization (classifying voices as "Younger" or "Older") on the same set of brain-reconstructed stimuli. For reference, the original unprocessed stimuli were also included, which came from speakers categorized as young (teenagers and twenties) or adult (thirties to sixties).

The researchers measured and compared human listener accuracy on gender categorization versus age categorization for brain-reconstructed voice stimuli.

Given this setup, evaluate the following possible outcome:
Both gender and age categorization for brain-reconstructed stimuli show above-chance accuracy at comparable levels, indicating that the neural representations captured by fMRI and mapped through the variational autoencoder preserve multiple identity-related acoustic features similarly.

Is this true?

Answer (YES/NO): YES